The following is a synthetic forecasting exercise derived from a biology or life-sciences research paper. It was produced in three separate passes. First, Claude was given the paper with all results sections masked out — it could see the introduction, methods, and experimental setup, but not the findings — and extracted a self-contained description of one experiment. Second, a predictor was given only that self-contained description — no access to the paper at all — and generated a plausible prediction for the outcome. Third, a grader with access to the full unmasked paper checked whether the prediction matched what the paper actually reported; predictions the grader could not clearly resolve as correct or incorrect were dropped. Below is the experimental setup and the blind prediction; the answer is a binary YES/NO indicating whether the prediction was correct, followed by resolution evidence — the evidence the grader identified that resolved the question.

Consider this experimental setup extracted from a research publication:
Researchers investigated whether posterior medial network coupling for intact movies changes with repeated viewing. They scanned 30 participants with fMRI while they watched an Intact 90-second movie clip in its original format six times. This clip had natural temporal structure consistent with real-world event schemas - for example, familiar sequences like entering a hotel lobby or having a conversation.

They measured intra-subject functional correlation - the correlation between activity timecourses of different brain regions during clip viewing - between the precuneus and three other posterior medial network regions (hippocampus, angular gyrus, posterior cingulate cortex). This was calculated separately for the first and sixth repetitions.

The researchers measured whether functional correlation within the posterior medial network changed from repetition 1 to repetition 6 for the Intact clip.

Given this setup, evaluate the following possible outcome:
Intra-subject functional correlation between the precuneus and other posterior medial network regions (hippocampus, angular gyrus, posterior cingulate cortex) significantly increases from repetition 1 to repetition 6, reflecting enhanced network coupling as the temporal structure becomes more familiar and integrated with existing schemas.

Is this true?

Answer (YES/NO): NO